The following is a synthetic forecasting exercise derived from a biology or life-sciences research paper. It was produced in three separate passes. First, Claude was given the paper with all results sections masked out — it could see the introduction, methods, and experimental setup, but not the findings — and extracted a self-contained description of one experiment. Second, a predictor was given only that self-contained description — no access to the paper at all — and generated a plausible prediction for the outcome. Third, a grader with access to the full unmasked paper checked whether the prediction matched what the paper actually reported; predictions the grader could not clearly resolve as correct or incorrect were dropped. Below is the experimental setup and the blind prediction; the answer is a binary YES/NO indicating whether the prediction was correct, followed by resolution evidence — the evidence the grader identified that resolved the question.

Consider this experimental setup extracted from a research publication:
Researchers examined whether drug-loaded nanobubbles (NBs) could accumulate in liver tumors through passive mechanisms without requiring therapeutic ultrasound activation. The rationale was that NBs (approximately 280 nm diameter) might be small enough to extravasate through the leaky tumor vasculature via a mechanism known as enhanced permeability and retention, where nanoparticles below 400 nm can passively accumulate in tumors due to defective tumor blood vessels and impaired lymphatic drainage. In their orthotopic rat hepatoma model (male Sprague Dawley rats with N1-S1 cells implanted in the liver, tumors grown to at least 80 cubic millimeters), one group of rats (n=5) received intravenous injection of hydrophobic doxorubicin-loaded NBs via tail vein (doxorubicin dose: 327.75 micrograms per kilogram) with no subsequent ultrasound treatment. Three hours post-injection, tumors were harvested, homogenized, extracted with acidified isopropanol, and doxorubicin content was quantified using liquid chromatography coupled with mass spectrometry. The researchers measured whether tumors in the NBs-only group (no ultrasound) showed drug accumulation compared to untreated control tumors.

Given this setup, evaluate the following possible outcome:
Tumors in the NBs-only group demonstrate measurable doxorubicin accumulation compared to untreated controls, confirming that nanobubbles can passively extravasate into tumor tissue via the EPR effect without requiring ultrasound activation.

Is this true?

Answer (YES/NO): YES